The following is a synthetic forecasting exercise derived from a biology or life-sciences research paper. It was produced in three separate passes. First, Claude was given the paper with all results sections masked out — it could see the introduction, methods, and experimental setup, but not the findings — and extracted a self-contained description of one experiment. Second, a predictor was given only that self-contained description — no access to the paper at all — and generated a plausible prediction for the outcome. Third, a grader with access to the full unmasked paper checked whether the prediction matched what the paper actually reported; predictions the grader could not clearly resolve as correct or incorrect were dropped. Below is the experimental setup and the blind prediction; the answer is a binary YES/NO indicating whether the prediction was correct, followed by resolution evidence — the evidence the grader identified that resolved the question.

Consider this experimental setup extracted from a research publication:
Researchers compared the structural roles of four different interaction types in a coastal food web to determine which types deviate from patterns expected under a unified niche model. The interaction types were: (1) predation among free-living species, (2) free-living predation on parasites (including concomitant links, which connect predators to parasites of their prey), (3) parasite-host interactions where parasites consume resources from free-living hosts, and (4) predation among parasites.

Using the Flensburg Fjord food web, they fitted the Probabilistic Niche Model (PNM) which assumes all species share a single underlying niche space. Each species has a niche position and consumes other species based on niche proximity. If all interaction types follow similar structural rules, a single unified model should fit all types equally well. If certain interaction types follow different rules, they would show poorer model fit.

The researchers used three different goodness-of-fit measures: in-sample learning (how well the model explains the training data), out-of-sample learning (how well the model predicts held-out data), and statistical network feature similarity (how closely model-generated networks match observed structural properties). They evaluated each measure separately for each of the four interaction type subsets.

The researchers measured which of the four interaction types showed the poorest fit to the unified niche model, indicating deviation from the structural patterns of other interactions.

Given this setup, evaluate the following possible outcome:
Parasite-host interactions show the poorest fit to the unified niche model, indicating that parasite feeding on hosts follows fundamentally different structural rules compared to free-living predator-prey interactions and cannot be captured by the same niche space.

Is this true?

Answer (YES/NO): YES